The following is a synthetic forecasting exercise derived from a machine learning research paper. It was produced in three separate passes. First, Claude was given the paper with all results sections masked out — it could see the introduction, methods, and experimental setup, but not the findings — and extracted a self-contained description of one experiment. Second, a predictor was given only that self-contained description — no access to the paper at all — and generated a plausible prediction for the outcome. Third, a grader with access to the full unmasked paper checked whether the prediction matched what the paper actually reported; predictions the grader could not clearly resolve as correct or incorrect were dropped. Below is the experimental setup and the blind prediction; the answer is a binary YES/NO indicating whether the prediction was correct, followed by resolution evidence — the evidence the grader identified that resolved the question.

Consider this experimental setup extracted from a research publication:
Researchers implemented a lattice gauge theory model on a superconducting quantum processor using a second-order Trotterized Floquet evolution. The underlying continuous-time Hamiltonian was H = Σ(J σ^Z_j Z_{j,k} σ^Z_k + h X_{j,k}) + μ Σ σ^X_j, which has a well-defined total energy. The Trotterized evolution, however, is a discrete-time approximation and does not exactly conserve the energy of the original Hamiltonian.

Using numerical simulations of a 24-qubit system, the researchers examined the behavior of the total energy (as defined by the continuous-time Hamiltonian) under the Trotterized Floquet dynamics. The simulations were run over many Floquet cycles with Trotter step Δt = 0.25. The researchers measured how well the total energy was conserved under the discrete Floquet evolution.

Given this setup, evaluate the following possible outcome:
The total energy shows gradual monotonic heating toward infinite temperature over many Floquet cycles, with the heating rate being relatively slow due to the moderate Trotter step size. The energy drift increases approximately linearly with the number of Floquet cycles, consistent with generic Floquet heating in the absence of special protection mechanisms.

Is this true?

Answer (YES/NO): NO